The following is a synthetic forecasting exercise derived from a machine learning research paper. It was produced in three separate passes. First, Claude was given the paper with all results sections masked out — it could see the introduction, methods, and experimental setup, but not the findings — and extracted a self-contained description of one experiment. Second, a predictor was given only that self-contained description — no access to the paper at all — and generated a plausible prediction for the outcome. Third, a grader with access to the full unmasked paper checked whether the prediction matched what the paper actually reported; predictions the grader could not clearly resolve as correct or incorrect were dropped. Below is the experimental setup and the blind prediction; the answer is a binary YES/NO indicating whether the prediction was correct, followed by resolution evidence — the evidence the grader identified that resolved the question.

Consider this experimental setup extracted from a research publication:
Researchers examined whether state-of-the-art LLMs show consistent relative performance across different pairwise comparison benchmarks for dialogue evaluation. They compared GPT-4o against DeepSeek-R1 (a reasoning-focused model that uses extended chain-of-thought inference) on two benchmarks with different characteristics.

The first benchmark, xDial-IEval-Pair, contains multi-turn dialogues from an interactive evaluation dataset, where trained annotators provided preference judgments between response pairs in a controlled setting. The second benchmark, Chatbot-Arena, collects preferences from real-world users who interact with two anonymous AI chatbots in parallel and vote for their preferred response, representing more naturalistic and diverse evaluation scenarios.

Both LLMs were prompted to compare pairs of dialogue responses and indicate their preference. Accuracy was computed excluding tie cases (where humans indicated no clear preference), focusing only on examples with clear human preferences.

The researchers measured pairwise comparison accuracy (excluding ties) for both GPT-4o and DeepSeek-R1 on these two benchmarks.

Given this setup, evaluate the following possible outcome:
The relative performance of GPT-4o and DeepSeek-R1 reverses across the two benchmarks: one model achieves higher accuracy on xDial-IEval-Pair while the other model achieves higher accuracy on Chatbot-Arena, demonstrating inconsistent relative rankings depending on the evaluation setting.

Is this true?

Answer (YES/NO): NO